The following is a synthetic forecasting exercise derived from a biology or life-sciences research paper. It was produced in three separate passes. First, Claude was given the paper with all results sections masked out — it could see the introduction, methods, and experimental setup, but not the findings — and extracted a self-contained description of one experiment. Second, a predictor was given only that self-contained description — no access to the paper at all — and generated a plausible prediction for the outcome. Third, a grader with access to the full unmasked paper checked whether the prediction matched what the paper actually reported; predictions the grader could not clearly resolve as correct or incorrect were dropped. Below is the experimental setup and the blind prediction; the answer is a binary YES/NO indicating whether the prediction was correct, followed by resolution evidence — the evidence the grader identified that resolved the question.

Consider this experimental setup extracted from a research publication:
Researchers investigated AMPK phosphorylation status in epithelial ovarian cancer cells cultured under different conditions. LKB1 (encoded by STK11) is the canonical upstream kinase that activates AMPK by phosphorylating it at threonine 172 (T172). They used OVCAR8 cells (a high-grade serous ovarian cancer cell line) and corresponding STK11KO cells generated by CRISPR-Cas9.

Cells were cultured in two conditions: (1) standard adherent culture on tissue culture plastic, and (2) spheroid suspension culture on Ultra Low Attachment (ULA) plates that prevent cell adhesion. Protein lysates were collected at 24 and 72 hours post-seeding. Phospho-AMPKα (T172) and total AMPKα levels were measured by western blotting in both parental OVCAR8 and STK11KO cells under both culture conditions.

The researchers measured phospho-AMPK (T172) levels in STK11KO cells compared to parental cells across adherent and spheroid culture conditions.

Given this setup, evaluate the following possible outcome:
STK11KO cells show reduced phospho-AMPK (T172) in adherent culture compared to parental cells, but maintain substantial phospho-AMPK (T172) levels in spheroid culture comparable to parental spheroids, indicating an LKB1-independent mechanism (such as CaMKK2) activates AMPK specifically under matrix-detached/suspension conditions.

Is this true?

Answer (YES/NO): NO